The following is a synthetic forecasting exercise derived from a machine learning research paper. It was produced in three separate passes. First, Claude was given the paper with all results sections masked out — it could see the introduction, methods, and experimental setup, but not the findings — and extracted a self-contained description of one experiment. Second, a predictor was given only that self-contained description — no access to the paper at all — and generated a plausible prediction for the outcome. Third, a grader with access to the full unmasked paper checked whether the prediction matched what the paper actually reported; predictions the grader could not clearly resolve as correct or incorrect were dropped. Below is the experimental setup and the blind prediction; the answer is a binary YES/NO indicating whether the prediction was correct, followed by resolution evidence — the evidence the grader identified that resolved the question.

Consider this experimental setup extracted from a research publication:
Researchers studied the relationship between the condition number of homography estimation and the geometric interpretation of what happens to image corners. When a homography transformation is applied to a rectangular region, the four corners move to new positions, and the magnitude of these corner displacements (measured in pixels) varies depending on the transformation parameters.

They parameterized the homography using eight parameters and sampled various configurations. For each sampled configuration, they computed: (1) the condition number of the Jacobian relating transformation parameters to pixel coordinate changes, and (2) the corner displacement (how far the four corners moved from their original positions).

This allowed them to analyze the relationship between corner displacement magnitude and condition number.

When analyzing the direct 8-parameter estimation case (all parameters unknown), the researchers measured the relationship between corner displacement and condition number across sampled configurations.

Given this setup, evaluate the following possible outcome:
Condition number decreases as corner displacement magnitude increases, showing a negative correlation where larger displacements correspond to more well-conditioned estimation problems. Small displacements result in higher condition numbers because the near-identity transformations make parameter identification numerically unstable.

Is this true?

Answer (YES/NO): NO